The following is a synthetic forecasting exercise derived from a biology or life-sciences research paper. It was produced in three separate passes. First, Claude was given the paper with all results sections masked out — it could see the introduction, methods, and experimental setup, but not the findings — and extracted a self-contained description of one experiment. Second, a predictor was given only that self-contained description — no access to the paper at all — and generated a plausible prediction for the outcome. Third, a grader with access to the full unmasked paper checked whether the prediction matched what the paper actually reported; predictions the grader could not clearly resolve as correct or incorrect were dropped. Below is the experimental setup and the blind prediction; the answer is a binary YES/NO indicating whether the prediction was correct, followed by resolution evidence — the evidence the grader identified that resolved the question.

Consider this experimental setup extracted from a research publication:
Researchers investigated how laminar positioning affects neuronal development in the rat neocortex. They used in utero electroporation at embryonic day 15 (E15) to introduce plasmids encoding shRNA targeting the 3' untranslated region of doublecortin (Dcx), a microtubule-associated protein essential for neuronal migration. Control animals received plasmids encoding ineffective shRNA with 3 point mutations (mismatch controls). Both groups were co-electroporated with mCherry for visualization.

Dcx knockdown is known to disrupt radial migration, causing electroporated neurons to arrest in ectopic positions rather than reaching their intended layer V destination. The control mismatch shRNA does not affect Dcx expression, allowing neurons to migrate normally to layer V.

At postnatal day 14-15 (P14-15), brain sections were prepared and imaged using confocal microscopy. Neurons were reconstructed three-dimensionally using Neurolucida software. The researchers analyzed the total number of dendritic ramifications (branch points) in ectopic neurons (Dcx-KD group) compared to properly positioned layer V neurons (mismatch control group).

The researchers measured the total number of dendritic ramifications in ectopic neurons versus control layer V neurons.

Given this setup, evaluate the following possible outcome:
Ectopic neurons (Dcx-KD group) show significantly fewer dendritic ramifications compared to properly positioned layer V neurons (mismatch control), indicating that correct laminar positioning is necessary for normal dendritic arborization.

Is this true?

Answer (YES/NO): YES